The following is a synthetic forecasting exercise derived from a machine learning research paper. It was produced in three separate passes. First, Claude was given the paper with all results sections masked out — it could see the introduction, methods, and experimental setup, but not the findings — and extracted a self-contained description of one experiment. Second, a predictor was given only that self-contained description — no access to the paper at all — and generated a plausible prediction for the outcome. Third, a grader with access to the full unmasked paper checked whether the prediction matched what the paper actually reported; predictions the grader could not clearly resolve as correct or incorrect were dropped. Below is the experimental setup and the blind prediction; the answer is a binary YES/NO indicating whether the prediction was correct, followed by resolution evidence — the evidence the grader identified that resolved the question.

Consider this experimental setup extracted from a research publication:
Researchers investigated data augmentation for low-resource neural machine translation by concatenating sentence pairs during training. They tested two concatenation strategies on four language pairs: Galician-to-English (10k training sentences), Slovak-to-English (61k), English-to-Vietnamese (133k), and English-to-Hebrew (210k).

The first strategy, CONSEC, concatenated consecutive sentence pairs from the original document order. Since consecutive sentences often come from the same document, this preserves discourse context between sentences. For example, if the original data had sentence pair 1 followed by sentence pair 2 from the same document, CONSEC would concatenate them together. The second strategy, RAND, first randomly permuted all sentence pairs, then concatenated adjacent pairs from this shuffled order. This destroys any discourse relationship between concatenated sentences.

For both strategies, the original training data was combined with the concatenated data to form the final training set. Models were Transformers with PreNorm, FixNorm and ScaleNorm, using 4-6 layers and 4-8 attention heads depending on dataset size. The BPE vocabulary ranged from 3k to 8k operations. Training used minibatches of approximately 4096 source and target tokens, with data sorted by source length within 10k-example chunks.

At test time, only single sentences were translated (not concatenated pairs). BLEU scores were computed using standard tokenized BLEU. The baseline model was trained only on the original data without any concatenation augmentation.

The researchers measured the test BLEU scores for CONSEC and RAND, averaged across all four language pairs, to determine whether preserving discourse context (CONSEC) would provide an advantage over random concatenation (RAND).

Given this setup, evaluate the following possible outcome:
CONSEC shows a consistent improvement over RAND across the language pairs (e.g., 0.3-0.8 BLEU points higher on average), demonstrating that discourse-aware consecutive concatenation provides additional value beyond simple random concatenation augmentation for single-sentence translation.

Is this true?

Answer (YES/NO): NO